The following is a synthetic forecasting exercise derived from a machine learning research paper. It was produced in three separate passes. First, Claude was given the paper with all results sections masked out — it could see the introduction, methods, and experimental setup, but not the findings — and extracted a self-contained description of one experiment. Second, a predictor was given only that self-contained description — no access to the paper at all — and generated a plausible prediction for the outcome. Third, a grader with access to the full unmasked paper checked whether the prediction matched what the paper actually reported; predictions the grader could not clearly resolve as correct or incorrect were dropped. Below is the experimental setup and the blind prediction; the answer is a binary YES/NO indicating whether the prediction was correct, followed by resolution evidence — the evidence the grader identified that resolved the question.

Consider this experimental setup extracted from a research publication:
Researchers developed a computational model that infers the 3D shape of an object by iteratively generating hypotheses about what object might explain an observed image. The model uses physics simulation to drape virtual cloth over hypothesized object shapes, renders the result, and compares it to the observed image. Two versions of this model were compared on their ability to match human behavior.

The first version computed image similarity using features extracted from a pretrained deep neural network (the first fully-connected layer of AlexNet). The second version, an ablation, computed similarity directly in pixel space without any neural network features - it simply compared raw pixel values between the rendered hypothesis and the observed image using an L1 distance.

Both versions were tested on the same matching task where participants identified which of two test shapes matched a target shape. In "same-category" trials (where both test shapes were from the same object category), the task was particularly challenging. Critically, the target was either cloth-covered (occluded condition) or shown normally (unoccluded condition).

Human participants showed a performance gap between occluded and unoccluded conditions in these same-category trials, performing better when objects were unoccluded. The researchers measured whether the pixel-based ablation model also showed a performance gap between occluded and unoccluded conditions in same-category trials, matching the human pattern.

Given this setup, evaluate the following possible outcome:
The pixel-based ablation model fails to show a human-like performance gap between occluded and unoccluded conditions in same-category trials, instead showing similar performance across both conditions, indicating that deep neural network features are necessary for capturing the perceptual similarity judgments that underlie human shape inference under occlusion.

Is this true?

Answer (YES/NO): YES